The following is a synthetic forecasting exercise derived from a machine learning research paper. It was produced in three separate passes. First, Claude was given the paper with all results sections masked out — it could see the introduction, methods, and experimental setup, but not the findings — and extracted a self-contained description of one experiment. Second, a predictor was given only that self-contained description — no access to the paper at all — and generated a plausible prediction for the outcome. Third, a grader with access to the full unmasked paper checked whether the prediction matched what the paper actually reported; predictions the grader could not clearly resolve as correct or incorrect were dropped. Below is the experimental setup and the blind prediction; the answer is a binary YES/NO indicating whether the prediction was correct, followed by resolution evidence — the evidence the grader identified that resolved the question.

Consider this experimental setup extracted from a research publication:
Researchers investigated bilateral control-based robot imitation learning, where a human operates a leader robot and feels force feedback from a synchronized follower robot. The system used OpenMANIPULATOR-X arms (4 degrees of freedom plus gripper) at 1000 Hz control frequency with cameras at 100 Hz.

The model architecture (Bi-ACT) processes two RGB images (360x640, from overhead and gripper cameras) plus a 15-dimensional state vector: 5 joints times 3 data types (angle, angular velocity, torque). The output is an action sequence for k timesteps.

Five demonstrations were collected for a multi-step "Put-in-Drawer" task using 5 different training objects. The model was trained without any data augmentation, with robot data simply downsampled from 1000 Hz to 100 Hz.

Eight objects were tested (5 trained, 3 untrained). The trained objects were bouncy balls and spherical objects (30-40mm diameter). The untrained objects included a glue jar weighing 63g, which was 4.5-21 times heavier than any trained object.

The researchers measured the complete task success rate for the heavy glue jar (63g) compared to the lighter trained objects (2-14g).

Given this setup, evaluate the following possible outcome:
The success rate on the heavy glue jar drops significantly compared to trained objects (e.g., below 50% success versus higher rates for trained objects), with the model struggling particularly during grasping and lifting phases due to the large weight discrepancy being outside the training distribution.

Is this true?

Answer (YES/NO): NO